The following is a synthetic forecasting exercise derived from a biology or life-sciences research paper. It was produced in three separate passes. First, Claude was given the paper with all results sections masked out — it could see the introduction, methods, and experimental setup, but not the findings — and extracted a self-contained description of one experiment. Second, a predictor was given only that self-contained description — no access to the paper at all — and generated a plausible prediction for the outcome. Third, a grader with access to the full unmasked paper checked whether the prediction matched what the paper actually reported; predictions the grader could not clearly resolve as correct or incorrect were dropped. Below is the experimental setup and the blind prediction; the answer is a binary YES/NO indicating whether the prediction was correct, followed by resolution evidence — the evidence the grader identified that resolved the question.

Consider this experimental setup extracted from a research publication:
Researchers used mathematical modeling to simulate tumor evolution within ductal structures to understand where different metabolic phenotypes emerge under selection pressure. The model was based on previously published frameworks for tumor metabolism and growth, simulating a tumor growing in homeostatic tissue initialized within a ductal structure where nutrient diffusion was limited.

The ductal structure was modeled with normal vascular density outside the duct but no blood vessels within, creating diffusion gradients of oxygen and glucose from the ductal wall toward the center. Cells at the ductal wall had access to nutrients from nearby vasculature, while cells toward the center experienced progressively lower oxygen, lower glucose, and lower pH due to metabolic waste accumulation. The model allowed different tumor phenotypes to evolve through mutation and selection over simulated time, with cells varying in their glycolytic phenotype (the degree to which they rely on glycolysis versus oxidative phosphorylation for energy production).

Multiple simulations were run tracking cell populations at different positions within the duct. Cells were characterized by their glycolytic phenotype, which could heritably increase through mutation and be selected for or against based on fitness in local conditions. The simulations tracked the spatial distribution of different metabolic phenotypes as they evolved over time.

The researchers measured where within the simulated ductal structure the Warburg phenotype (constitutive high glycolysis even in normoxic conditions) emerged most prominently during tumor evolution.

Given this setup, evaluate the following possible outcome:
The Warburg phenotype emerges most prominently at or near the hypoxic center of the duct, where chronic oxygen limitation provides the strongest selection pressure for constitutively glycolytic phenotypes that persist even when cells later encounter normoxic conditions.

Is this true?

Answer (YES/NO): YES